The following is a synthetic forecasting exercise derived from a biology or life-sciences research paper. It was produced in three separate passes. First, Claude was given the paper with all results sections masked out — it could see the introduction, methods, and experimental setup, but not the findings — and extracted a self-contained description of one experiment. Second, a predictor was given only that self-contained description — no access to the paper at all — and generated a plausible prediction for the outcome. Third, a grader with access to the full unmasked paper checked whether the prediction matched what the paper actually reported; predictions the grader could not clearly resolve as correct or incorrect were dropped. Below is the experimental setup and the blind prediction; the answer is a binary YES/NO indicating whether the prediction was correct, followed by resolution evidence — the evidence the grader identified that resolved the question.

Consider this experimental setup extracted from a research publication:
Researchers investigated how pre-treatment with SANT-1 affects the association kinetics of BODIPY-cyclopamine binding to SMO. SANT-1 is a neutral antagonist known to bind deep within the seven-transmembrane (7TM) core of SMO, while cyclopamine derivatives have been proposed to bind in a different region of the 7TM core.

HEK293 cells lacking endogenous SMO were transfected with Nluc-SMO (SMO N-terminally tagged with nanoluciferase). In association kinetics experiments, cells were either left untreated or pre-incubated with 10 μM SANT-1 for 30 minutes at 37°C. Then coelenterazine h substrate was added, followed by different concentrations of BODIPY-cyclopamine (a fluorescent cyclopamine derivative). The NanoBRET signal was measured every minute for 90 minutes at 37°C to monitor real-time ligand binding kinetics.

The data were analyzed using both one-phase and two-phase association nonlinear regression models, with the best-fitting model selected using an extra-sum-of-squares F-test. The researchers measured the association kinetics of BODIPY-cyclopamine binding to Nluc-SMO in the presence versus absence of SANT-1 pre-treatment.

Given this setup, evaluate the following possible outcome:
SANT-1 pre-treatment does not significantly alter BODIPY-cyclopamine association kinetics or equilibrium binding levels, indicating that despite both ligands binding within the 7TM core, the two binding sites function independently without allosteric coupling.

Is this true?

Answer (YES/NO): NO